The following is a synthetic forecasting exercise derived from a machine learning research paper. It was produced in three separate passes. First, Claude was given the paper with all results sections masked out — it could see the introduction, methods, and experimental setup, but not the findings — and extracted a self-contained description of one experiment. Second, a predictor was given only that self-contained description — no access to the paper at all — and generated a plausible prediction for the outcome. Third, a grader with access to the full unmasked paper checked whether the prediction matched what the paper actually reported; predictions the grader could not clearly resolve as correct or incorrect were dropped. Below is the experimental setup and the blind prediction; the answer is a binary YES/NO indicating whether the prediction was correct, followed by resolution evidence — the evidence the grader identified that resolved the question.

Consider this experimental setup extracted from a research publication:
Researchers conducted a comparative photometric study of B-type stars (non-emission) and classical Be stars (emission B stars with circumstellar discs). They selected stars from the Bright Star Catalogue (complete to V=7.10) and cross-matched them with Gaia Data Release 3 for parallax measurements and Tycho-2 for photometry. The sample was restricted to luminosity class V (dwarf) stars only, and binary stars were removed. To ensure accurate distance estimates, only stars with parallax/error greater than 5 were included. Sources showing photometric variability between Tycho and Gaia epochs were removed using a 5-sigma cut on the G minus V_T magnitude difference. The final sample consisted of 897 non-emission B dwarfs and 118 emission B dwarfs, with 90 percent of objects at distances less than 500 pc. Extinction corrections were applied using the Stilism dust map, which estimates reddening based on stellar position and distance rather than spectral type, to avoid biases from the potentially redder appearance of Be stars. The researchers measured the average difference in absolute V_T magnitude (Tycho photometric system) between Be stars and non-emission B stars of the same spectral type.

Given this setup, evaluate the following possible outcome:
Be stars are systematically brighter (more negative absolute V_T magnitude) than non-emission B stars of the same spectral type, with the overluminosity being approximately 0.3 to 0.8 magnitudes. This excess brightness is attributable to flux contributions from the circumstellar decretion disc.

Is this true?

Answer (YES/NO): NO